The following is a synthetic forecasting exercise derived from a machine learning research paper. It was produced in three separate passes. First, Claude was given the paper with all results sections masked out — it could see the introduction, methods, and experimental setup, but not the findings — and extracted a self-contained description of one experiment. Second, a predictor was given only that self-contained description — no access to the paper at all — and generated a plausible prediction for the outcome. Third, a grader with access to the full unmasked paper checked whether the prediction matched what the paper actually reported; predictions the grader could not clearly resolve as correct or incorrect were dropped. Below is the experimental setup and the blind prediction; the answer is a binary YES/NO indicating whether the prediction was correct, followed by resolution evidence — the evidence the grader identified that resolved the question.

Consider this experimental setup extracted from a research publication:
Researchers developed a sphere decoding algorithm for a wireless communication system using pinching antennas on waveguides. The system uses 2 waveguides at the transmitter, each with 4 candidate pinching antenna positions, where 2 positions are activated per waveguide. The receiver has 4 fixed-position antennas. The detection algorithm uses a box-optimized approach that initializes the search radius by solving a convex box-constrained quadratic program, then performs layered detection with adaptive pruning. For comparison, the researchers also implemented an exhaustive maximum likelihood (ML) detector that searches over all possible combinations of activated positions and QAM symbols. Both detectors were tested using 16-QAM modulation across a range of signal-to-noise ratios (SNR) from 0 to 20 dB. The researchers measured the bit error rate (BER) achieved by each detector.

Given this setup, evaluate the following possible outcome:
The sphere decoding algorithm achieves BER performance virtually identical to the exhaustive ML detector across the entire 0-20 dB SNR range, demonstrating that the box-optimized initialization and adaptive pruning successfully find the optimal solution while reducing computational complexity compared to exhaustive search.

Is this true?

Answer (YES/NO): YES